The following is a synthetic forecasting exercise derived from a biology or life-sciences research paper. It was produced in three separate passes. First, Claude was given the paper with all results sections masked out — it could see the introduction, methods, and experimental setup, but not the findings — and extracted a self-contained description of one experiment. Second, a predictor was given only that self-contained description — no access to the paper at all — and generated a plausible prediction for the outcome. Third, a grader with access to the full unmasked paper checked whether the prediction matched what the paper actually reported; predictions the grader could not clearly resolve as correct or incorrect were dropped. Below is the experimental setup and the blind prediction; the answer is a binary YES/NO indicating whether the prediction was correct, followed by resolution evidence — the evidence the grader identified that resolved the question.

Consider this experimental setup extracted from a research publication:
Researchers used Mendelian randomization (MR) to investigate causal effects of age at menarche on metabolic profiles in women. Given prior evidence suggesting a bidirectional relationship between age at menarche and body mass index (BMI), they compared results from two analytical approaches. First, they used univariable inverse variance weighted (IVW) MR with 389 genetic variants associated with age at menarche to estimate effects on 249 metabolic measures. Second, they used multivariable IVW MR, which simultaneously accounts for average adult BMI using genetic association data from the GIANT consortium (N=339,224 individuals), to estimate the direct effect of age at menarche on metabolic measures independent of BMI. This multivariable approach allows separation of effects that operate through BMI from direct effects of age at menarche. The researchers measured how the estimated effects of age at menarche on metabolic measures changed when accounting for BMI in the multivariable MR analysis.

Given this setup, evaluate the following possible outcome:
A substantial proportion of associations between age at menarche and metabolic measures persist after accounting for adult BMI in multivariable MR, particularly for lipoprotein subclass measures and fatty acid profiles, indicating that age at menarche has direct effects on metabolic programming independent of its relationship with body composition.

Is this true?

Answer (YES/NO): NO